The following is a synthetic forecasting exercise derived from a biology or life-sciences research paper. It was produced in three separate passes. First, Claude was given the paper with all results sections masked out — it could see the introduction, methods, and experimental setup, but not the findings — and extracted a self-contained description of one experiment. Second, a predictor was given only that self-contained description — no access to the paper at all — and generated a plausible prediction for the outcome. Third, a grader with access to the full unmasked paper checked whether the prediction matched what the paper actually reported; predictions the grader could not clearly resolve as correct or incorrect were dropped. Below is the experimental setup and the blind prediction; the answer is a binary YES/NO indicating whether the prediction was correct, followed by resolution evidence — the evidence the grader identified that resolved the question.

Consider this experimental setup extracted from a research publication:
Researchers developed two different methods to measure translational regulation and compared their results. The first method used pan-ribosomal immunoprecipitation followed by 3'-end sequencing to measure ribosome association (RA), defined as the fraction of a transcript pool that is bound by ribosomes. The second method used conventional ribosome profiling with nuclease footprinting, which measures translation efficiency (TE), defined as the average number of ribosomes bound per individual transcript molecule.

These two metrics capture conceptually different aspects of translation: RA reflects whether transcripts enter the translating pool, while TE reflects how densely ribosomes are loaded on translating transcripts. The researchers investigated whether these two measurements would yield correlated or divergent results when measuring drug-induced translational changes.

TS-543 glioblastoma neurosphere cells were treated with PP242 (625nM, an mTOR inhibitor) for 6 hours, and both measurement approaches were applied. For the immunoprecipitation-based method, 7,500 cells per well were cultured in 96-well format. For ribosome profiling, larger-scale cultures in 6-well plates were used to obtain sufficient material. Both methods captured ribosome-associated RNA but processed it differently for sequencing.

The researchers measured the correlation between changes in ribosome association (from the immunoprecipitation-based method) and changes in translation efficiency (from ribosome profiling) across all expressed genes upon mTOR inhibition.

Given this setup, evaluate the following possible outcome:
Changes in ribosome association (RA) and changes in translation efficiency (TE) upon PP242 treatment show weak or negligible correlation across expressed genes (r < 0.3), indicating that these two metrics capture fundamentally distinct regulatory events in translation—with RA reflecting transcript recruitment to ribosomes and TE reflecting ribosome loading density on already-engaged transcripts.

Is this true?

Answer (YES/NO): NO